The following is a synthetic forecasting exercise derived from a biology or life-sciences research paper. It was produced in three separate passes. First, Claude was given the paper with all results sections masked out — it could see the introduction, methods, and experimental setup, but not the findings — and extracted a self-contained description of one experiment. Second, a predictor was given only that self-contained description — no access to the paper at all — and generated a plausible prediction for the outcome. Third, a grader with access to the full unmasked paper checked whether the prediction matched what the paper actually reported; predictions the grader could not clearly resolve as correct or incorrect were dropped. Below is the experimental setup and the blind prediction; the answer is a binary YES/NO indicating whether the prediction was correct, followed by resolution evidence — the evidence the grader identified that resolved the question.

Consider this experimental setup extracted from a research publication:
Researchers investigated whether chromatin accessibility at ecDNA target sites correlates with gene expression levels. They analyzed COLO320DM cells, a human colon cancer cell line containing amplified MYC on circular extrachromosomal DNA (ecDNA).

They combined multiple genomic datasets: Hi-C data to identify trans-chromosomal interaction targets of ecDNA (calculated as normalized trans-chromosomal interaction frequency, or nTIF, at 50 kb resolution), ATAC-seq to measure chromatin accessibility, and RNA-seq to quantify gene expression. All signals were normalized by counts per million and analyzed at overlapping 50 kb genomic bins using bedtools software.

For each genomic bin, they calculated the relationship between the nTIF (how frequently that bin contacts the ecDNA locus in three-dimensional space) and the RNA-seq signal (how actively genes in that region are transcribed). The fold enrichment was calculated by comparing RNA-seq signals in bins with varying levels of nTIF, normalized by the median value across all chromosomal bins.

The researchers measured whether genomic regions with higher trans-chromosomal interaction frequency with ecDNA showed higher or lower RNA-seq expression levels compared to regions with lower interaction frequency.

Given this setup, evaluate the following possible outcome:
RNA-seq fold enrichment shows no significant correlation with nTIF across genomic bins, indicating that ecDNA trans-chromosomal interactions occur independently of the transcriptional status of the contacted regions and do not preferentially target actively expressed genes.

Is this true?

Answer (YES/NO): NO